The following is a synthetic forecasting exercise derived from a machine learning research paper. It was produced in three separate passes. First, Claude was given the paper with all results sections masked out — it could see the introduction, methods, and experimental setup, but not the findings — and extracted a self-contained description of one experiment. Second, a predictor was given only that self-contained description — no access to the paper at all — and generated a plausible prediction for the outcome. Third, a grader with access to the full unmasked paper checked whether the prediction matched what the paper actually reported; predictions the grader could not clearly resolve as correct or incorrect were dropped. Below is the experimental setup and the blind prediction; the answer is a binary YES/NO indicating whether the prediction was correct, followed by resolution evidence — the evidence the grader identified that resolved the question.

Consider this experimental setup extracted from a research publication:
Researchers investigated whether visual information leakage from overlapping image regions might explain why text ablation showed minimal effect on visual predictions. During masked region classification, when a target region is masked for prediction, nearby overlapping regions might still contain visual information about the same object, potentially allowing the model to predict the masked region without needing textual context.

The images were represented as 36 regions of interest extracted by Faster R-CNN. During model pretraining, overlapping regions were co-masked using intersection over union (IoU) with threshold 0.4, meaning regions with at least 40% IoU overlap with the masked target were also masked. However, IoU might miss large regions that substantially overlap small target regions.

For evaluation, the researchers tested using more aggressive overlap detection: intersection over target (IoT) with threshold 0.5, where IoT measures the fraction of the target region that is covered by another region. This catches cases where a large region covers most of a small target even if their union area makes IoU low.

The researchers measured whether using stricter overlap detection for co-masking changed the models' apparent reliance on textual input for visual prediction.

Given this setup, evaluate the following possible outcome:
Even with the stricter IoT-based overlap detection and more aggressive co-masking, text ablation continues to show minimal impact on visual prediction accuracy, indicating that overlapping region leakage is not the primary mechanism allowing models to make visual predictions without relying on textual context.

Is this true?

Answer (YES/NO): YES